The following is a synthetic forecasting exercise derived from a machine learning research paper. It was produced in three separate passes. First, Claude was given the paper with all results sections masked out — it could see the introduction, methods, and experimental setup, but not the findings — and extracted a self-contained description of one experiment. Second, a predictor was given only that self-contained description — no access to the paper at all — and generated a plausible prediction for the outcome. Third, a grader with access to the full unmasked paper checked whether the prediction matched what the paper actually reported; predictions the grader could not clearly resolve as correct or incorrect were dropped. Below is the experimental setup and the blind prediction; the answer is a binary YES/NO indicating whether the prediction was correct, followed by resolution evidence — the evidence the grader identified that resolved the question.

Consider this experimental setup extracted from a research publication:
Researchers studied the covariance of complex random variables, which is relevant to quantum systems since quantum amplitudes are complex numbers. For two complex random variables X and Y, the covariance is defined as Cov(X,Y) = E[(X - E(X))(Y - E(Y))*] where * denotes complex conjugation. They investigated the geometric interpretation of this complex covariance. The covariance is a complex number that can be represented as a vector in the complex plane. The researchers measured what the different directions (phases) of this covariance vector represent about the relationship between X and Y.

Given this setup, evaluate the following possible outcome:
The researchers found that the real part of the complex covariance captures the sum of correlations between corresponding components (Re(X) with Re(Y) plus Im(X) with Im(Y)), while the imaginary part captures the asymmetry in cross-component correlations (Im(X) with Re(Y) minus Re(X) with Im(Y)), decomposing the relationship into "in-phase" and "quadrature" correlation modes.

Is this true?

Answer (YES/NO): NO